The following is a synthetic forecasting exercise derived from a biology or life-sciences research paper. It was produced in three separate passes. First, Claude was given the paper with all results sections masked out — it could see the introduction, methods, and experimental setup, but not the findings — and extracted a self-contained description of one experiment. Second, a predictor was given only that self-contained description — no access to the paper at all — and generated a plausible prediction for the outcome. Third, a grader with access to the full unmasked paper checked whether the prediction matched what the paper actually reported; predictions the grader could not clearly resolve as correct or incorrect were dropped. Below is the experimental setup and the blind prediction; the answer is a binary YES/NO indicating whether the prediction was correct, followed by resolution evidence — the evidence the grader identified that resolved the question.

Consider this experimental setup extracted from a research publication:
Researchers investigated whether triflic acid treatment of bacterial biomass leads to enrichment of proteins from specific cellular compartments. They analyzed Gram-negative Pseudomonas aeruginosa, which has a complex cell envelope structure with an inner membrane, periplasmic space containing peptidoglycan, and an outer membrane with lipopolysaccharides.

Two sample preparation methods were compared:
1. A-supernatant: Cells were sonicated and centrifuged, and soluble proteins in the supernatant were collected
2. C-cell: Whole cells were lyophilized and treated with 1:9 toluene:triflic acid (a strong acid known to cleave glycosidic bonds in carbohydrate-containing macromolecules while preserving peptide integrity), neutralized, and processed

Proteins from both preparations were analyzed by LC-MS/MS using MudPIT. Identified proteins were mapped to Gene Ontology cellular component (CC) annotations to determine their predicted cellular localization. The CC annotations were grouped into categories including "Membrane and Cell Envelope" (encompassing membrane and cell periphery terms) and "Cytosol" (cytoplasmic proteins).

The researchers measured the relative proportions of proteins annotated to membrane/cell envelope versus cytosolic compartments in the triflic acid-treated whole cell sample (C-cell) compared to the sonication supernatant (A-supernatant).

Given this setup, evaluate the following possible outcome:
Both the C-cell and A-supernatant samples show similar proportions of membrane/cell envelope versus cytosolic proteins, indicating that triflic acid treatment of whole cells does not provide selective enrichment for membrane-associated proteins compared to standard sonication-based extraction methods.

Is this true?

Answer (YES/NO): NO